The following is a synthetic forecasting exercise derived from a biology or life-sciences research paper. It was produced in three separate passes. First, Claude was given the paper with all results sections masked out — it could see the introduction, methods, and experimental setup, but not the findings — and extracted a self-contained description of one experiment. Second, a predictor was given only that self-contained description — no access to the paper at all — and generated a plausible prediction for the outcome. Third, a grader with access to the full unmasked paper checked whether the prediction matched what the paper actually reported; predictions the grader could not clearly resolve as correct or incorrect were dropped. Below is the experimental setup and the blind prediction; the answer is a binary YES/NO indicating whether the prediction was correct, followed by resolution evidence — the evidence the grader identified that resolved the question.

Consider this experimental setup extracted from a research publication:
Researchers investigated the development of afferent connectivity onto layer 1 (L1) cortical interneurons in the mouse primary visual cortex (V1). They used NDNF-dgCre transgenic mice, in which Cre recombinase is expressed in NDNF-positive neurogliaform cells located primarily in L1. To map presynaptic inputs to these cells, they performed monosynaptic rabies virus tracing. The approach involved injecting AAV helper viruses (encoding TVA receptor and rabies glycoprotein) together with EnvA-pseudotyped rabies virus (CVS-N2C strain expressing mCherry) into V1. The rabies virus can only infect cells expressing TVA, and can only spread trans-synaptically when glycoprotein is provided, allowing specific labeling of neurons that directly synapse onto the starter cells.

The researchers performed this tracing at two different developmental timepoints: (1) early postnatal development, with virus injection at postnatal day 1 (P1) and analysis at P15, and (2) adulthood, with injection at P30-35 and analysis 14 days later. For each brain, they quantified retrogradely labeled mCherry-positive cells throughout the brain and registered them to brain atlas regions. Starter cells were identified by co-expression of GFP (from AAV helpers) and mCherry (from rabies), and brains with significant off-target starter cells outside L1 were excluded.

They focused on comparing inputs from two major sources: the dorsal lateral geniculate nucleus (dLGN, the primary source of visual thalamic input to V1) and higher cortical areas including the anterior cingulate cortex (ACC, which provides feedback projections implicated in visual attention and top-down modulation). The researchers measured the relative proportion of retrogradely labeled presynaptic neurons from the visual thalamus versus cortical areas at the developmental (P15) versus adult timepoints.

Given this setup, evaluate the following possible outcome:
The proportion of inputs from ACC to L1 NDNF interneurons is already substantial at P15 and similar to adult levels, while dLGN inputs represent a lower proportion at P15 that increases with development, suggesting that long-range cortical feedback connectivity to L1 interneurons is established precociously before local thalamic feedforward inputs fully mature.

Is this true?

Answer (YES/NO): NO